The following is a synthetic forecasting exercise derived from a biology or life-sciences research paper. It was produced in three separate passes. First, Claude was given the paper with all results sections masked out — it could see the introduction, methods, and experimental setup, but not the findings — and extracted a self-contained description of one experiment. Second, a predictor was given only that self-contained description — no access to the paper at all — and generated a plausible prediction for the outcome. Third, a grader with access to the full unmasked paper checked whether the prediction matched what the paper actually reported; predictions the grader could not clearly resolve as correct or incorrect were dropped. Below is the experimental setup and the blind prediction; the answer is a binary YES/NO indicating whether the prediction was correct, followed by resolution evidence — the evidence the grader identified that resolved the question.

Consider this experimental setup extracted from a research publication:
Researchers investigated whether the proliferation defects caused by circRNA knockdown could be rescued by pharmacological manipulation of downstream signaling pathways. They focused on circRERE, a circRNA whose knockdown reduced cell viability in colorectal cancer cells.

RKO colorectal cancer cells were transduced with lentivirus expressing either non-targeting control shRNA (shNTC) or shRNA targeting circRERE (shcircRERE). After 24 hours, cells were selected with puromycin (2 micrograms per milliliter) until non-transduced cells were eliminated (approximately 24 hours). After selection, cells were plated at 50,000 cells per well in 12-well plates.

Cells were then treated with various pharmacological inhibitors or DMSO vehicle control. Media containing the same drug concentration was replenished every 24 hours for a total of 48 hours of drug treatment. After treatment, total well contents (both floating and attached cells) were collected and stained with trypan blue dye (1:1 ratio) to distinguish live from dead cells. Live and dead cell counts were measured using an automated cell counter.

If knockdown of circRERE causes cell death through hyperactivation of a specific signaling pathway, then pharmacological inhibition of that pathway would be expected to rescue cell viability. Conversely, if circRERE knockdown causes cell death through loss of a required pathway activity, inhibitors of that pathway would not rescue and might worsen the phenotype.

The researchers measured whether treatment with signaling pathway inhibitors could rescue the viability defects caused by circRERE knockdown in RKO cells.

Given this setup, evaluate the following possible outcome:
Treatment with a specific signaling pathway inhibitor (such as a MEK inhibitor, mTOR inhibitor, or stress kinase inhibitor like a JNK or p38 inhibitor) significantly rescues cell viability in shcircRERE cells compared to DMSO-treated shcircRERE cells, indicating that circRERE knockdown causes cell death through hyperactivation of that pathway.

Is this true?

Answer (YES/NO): NO